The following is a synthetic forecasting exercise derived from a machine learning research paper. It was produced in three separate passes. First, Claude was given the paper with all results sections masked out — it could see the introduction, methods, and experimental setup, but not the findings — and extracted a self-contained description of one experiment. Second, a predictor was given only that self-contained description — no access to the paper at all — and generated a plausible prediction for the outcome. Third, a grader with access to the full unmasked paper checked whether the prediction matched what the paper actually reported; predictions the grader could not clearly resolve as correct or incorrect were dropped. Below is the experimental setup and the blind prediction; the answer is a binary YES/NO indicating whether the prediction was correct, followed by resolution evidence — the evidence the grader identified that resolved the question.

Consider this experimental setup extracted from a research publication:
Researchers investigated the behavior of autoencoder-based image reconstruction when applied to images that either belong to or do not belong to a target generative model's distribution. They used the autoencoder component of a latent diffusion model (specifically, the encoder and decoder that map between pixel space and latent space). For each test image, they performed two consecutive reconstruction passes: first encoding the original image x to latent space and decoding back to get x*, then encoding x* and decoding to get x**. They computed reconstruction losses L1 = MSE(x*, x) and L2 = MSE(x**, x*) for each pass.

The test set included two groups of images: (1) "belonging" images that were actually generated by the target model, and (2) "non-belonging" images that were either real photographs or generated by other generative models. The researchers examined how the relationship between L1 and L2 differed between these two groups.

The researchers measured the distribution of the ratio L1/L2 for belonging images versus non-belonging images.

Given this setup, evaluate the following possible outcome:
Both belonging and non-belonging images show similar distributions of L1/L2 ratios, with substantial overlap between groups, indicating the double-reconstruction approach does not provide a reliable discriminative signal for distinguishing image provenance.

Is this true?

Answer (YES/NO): NO